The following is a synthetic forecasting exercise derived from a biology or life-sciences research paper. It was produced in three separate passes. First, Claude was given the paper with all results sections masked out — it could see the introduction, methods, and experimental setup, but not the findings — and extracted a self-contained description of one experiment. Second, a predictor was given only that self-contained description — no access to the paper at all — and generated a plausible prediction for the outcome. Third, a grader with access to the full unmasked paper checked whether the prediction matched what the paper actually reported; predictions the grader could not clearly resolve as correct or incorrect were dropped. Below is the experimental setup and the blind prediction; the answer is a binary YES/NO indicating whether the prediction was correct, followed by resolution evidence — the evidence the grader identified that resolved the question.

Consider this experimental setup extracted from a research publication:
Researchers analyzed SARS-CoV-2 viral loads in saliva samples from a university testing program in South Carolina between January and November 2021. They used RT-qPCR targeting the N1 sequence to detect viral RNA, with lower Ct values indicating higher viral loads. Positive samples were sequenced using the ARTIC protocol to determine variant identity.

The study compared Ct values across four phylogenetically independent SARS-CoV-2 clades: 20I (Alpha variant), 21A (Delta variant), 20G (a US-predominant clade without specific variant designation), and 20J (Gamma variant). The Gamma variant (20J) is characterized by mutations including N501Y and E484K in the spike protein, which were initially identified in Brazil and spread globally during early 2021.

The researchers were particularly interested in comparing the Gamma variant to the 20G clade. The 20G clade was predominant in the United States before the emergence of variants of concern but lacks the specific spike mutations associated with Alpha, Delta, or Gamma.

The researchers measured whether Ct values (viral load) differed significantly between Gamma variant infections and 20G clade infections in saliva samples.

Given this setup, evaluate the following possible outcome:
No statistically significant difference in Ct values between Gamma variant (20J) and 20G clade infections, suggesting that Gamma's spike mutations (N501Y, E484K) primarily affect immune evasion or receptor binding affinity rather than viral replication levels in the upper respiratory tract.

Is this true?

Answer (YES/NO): YES